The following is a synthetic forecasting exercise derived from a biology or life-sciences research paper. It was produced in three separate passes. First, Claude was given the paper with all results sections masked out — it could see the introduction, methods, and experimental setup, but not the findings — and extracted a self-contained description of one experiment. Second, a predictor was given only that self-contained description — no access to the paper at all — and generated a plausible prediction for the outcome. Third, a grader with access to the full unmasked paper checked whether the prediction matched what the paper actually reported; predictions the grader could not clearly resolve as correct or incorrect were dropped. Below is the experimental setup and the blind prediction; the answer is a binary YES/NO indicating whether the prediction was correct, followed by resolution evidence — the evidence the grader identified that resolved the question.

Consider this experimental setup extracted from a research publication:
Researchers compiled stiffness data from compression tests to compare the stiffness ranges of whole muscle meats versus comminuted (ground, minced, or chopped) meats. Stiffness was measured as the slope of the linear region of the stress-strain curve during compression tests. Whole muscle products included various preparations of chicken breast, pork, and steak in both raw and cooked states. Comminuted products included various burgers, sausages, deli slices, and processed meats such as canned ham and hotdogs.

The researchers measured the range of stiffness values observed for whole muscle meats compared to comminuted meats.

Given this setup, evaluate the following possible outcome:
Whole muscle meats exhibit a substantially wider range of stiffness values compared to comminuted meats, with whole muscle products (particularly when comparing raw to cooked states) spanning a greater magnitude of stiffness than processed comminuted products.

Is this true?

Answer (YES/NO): NO